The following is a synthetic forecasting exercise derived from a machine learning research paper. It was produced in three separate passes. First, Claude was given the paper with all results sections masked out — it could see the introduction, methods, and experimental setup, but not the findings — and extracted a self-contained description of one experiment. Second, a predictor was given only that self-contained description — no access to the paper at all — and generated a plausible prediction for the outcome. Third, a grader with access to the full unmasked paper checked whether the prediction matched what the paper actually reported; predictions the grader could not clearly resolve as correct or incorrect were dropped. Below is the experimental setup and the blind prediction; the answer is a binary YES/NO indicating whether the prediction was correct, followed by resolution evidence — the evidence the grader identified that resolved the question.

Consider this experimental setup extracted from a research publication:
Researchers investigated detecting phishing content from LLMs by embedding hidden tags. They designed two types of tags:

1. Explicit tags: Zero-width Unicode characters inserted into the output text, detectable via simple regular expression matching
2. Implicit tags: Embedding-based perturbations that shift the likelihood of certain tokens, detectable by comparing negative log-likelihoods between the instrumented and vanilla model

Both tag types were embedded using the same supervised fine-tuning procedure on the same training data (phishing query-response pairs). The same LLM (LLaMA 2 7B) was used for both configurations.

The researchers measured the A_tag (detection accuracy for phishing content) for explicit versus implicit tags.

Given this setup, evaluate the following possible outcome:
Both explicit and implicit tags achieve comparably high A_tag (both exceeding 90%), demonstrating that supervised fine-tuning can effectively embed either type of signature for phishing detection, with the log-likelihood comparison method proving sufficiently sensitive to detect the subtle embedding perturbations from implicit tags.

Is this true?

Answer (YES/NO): NO